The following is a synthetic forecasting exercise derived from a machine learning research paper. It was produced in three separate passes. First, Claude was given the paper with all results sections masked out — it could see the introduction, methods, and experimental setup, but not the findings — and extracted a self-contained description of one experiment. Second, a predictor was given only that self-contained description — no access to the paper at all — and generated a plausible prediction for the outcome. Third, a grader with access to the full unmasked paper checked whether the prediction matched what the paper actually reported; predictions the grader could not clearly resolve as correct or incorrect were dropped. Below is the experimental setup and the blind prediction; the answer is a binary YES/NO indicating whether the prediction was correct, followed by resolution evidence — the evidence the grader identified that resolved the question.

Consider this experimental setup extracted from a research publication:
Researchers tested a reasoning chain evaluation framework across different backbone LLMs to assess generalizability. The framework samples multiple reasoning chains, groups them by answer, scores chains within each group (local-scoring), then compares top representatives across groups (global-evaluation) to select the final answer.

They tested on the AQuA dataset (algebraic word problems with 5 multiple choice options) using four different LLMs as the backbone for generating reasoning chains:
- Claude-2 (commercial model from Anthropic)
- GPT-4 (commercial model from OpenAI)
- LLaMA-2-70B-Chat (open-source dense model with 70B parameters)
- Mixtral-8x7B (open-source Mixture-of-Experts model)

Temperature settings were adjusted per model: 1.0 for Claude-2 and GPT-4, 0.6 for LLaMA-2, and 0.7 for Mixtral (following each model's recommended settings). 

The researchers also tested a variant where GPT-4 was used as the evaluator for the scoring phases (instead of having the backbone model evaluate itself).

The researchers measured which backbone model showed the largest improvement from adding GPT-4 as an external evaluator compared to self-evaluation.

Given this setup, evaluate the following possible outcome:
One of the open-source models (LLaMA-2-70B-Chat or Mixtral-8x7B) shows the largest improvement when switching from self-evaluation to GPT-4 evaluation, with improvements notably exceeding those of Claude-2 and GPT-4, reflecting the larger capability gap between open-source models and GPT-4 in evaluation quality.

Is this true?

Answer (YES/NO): YES